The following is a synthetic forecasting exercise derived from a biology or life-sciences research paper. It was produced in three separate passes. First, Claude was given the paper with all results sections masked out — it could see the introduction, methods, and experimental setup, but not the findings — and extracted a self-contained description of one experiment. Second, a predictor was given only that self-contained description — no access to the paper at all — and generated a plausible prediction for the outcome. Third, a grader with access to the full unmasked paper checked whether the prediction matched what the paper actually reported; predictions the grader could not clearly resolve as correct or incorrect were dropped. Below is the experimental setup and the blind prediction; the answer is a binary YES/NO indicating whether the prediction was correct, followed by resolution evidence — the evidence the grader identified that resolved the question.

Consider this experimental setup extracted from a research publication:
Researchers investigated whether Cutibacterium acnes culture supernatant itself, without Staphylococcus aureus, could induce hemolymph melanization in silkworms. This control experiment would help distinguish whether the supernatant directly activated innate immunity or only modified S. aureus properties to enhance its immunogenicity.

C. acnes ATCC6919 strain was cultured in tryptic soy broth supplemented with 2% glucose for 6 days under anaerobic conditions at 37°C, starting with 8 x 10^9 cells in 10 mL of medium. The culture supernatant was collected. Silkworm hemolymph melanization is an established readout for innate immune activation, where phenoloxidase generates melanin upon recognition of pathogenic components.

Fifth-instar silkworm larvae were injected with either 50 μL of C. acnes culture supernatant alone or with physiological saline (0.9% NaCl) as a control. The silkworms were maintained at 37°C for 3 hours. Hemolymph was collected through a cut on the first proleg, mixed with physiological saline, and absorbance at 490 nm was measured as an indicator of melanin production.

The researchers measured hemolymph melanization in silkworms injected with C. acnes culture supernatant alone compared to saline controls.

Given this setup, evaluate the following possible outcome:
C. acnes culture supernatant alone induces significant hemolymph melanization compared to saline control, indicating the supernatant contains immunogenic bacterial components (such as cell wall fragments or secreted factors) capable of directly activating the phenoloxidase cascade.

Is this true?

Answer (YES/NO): NO